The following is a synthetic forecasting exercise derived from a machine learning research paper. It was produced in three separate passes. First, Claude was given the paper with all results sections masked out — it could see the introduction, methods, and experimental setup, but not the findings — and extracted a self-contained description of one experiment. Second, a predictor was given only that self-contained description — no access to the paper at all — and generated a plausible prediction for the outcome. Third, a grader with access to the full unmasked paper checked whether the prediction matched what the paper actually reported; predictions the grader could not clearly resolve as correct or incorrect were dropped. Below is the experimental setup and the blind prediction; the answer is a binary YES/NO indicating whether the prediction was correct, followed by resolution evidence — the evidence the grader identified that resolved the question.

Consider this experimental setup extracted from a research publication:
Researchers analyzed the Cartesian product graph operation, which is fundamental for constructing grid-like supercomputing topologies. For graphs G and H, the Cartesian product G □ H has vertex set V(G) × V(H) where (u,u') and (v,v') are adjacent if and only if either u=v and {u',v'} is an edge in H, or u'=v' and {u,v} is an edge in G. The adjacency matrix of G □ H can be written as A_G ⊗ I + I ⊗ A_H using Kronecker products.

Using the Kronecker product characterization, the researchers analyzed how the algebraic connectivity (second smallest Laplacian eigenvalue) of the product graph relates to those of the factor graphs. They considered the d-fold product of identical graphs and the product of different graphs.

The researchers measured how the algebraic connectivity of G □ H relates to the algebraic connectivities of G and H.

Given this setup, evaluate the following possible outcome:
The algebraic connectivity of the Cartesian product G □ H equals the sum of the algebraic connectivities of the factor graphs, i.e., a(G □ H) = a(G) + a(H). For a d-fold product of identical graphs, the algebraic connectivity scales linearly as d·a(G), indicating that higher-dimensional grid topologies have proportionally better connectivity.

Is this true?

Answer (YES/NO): NO